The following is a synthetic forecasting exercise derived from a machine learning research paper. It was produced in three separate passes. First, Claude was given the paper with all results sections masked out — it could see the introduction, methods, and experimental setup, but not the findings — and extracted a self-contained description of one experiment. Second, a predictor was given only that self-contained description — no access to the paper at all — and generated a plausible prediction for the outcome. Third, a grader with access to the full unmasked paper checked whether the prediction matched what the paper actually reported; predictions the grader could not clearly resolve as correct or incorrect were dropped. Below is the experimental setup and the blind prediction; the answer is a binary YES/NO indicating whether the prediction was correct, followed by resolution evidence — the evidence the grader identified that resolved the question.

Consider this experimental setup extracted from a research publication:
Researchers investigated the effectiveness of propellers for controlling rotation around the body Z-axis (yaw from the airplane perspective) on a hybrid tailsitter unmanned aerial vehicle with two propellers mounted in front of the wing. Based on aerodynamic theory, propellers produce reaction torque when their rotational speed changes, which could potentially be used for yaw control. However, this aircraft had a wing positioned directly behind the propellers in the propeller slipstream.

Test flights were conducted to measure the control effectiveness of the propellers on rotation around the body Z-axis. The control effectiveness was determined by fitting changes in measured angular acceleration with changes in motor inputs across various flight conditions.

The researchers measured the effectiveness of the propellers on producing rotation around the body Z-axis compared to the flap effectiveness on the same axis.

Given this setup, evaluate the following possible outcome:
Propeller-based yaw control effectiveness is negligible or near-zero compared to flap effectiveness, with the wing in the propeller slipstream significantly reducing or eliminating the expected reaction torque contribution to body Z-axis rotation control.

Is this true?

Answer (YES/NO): YES